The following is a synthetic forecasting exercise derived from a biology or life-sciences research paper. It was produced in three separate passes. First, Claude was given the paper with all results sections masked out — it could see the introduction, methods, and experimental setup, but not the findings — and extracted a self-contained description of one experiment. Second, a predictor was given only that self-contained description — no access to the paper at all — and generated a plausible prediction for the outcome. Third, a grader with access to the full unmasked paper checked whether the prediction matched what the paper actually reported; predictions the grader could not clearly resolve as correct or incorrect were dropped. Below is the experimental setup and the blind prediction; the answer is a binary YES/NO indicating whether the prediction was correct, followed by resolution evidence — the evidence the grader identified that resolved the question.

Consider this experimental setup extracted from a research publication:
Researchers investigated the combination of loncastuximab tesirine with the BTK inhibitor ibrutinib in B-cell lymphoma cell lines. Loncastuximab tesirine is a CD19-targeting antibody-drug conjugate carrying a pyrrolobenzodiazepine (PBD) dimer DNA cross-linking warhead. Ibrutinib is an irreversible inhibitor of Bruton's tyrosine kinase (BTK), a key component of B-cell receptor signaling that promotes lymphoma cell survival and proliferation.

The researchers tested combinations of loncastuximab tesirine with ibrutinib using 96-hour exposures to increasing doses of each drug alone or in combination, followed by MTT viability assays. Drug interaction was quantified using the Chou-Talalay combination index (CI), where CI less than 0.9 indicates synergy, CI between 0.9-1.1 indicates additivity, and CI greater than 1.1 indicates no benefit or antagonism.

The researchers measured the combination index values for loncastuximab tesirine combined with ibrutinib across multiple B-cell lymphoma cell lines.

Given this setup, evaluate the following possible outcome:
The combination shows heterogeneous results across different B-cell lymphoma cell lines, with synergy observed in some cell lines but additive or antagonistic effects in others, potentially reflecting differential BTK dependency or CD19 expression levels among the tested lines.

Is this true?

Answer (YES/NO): YES